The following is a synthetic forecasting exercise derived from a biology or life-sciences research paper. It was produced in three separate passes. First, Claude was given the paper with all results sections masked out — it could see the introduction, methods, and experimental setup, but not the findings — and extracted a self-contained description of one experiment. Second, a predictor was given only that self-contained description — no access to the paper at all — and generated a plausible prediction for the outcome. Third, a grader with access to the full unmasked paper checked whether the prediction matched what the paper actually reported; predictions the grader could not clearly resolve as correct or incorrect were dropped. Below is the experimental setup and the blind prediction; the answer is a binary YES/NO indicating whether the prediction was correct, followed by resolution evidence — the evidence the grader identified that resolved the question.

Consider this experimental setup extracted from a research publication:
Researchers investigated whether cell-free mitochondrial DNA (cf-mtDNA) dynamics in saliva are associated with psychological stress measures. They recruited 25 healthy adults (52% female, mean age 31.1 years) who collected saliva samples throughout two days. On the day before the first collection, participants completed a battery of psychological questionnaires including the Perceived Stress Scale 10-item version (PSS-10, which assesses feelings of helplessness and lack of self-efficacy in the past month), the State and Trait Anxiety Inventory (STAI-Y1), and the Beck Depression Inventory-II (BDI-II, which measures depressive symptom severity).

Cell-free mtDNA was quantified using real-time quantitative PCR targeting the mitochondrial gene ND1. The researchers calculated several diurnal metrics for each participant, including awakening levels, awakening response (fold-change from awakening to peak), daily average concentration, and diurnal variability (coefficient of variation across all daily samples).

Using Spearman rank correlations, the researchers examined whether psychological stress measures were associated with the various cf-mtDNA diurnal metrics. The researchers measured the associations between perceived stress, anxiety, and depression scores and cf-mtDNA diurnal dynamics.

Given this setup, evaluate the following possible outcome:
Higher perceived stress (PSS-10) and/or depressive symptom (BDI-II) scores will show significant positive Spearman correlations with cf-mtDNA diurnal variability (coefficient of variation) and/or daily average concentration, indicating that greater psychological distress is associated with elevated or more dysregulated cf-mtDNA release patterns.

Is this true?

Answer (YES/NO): NO